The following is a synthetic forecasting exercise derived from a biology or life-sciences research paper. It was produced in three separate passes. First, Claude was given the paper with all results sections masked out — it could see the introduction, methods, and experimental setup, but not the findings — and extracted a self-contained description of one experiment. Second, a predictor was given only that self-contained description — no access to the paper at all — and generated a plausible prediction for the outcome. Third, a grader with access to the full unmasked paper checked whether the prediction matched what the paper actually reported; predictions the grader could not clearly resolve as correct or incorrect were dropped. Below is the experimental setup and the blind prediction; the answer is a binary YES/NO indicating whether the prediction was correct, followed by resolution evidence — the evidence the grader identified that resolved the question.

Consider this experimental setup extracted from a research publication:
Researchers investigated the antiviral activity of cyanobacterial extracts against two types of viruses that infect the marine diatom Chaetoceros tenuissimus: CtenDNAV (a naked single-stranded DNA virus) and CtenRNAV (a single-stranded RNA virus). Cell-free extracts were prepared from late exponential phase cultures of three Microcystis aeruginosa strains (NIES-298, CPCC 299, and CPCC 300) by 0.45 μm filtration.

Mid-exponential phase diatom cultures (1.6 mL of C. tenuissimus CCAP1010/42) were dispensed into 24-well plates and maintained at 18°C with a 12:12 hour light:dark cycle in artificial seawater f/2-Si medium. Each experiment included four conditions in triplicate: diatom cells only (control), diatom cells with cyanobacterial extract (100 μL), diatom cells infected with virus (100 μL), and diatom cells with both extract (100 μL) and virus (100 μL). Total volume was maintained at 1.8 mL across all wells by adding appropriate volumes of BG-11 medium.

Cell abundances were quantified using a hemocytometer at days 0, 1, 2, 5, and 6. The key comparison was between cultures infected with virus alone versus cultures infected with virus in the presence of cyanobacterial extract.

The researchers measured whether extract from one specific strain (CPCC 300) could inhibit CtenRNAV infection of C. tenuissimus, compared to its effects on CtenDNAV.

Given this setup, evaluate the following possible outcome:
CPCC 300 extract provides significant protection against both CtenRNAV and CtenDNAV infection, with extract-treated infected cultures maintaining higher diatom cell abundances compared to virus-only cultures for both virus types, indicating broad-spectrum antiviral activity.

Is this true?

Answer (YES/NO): NO